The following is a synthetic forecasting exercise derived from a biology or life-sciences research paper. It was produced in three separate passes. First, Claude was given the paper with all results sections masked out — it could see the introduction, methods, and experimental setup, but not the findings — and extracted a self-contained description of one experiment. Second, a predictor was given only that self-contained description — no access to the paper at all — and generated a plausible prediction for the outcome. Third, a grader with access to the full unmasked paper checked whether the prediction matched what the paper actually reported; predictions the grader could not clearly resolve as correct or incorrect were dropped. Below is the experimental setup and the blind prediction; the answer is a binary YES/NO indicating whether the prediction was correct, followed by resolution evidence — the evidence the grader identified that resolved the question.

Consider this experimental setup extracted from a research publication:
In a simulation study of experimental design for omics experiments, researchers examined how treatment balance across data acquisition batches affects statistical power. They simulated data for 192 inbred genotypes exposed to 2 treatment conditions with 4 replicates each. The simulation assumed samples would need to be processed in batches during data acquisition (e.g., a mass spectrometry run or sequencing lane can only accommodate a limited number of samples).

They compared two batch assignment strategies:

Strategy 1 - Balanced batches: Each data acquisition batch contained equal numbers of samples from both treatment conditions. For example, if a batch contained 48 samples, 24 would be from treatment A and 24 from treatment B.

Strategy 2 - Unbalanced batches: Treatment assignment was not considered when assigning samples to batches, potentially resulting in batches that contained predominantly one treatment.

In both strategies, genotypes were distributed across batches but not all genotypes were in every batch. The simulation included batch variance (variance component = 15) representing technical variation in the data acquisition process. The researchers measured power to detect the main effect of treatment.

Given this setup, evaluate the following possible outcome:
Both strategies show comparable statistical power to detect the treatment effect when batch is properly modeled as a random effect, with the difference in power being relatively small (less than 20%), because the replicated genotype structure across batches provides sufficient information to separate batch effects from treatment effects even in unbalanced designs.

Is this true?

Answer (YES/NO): NO